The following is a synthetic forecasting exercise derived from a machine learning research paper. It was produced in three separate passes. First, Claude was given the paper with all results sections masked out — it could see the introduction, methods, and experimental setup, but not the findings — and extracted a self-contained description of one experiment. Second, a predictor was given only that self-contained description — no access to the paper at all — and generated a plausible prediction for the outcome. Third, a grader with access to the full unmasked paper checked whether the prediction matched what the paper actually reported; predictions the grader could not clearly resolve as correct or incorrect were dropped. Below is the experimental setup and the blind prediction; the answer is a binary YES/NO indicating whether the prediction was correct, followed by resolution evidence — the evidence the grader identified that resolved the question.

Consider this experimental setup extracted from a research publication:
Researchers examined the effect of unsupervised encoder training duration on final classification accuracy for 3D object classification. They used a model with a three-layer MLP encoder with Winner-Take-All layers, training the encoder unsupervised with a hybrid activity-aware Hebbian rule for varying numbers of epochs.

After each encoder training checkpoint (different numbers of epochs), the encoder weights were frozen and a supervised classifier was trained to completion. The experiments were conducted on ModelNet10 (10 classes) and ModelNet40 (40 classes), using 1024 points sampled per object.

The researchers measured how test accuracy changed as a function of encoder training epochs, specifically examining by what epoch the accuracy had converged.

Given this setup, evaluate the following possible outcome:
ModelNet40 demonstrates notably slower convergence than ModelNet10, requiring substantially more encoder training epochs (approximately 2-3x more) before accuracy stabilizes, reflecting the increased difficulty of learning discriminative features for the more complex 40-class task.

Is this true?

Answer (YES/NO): NO